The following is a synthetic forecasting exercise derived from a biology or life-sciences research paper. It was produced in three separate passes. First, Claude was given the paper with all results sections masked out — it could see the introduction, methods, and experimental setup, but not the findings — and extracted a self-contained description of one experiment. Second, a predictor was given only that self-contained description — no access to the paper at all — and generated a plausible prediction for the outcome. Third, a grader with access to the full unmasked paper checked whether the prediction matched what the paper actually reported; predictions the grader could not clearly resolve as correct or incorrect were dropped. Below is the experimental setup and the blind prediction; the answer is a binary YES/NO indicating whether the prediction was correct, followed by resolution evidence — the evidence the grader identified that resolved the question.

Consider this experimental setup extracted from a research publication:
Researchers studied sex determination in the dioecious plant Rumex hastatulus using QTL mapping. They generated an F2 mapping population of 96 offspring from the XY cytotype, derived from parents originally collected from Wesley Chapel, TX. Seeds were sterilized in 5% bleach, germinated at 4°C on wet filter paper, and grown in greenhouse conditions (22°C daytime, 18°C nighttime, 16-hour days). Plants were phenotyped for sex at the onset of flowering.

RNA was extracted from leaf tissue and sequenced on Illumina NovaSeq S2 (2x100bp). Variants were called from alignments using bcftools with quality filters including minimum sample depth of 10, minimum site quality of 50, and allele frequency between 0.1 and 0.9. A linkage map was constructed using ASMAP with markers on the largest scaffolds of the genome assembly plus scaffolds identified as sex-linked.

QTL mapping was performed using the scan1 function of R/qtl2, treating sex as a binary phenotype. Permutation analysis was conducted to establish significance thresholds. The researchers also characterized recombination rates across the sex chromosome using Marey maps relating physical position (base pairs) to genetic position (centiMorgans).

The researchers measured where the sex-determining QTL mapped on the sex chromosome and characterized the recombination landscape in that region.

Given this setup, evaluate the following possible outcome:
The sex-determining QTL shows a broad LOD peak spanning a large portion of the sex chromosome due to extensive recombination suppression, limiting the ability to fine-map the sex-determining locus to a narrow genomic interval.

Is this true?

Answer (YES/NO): YES